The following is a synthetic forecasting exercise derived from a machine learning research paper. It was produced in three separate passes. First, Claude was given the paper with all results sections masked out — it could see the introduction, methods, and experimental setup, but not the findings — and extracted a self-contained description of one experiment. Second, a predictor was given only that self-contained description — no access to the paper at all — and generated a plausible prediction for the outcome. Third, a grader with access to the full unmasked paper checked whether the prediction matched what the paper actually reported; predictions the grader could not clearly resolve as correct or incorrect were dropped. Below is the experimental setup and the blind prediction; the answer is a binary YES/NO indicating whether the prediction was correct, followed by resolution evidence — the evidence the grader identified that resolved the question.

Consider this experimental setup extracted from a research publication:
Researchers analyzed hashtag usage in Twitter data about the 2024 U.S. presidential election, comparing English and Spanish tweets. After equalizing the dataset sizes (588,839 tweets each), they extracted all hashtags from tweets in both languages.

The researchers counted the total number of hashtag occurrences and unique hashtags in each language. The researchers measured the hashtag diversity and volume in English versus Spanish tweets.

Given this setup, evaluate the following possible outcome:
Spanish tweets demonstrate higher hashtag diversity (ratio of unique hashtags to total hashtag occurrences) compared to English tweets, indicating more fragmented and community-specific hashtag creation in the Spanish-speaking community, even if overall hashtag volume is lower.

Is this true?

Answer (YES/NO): NO